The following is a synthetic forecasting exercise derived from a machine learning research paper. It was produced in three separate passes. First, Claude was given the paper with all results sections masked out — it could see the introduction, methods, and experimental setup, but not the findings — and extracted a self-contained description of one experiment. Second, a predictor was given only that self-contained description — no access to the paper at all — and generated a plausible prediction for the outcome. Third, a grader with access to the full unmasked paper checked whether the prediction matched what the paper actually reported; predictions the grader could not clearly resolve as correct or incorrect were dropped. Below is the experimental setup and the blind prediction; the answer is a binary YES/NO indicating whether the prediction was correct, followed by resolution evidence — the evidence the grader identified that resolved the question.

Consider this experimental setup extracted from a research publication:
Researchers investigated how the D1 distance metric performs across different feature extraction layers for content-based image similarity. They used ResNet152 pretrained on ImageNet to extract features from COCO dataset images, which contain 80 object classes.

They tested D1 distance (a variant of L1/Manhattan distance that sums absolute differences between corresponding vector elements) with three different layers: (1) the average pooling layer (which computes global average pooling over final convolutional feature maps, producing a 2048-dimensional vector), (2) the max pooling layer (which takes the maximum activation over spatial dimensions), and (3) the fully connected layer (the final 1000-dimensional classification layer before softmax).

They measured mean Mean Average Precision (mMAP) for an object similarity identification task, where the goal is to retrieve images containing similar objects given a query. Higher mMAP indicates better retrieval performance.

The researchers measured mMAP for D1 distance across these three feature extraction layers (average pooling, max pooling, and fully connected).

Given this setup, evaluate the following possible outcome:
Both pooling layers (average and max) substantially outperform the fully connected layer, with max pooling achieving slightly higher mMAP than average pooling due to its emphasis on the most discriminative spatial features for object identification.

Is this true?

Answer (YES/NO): NO